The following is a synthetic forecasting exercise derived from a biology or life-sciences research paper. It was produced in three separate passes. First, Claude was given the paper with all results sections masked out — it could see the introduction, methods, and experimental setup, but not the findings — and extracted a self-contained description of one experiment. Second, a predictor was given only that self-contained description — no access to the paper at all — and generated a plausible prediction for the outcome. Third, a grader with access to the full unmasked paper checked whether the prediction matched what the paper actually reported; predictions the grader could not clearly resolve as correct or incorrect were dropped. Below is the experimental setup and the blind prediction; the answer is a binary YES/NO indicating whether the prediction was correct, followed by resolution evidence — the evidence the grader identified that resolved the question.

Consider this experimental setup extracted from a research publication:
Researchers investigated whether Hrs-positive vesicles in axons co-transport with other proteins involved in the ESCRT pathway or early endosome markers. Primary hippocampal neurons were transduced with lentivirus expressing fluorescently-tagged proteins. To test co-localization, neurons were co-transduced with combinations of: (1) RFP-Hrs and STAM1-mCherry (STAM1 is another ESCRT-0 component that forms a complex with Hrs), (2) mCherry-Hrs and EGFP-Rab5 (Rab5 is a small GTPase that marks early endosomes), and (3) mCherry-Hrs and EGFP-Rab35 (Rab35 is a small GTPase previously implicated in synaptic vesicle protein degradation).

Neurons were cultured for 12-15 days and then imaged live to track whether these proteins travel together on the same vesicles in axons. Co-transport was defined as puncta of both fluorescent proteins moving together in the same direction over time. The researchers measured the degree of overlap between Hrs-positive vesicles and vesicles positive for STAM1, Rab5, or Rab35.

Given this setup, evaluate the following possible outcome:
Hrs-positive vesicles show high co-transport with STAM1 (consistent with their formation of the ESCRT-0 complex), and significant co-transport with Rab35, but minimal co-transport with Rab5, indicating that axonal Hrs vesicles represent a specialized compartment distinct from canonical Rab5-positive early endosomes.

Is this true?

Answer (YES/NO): NO